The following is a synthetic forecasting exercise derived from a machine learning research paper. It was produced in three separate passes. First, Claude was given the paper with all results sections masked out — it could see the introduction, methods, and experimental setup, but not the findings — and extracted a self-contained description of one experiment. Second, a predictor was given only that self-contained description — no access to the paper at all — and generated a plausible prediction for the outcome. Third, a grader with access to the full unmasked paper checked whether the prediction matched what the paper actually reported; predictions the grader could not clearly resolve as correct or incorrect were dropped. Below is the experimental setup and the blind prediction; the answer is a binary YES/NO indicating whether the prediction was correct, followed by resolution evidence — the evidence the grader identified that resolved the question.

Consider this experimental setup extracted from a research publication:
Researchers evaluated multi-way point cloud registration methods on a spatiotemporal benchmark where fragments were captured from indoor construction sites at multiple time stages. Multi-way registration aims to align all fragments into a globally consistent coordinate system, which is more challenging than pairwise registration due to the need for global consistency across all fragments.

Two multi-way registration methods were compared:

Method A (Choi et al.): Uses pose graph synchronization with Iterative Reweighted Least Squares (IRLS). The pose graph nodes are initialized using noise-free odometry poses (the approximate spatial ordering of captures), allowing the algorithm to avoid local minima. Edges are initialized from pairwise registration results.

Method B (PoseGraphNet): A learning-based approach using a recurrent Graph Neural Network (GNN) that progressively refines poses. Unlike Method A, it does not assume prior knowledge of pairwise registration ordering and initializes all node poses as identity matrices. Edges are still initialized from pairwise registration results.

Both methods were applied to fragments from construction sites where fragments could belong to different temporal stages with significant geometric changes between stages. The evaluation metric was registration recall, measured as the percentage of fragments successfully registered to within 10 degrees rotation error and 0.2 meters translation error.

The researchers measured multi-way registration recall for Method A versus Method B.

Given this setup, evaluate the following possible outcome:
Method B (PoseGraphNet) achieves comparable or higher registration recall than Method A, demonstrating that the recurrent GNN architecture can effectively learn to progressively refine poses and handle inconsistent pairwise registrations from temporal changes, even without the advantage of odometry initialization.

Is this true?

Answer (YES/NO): YES